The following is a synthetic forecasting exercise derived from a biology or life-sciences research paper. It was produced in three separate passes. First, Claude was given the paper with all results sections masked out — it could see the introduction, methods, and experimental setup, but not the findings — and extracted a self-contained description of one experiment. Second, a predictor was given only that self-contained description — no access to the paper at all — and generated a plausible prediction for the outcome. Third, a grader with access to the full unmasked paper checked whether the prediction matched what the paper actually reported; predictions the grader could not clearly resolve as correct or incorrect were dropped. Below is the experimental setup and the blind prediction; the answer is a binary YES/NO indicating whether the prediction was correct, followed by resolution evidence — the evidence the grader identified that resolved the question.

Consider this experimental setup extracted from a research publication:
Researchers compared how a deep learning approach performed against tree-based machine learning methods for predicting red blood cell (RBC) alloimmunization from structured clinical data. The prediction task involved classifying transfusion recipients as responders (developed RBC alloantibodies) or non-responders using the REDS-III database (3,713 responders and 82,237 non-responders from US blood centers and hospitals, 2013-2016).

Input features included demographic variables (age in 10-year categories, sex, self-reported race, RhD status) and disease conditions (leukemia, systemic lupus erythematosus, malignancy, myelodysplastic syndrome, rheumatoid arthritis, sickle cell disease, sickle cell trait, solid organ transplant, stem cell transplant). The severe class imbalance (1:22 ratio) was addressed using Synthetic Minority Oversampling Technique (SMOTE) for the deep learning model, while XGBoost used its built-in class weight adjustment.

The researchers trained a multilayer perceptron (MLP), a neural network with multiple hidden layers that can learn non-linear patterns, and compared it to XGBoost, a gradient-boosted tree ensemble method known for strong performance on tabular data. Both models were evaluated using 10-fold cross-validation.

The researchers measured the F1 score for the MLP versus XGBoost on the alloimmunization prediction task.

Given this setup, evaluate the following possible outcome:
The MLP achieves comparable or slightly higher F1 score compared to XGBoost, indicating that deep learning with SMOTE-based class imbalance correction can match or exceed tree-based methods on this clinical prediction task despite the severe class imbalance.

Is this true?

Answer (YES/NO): NO